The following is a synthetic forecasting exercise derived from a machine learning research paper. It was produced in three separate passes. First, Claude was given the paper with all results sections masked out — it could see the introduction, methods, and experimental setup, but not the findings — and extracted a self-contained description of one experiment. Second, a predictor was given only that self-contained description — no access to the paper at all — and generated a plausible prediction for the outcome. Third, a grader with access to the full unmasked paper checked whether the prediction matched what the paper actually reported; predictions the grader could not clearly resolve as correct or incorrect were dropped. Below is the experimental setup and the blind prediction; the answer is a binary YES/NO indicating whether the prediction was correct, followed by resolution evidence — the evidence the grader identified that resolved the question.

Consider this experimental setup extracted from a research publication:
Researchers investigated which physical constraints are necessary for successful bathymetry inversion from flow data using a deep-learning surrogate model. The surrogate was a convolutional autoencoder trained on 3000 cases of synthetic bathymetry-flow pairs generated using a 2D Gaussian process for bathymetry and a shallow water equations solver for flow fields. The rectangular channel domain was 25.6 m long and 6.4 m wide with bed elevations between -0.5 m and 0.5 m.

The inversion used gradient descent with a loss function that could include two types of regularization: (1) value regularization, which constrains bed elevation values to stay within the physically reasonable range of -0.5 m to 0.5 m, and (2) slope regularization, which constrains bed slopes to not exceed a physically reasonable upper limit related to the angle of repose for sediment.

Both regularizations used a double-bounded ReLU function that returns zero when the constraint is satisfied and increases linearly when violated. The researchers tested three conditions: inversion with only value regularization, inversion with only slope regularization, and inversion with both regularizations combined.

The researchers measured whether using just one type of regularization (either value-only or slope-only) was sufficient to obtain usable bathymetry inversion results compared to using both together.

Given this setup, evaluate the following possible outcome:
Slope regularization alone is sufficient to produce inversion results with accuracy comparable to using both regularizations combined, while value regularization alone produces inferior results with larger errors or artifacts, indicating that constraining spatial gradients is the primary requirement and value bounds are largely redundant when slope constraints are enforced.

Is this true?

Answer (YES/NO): NO